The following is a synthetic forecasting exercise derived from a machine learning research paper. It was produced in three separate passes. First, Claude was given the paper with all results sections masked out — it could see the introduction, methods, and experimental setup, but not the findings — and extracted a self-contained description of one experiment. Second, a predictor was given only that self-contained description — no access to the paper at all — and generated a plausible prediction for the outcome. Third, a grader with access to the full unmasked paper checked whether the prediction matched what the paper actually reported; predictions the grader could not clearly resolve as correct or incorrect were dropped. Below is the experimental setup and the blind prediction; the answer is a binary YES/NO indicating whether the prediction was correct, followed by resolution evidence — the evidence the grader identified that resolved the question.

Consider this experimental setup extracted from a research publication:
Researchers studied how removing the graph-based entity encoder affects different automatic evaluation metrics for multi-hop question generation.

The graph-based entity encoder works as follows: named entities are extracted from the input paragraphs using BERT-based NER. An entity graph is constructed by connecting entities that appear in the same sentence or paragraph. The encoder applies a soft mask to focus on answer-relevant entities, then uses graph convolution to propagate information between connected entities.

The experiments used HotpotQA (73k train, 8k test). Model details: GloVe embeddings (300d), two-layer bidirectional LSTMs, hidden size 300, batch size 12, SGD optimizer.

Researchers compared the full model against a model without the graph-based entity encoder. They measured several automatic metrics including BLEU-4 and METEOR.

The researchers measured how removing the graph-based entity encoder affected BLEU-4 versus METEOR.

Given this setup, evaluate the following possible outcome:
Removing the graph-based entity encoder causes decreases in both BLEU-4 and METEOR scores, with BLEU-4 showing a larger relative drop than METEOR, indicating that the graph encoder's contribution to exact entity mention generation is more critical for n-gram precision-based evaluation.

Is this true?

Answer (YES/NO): NO